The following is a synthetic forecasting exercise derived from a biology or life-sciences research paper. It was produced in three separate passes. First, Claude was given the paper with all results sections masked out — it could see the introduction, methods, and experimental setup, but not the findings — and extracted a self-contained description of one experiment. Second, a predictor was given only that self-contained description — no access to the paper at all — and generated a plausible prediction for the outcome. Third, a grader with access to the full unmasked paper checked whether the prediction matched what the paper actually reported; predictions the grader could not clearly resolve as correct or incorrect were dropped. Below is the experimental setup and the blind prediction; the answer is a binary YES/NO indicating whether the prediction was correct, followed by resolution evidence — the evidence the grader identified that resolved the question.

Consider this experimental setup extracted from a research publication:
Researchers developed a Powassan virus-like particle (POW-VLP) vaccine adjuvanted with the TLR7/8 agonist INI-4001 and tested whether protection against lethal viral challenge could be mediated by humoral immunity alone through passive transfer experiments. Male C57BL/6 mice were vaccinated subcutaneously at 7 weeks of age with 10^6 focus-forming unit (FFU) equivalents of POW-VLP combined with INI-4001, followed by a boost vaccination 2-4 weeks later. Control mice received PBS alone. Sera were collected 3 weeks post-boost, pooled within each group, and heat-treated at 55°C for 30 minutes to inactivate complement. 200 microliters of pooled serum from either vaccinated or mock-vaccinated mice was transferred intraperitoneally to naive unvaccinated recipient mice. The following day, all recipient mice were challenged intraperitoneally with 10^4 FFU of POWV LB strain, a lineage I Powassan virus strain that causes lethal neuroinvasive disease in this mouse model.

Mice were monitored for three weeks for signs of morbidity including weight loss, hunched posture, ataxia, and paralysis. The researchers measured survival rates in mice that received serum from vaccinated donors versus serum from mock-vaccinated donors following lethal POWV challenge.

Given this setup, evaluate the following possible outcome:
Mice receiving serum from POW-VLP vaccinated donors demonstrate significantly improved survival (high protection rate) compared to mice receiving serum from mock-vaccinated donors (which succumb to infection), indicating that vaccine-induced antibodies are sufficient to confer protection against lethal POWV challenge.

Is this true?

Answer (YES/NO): YES